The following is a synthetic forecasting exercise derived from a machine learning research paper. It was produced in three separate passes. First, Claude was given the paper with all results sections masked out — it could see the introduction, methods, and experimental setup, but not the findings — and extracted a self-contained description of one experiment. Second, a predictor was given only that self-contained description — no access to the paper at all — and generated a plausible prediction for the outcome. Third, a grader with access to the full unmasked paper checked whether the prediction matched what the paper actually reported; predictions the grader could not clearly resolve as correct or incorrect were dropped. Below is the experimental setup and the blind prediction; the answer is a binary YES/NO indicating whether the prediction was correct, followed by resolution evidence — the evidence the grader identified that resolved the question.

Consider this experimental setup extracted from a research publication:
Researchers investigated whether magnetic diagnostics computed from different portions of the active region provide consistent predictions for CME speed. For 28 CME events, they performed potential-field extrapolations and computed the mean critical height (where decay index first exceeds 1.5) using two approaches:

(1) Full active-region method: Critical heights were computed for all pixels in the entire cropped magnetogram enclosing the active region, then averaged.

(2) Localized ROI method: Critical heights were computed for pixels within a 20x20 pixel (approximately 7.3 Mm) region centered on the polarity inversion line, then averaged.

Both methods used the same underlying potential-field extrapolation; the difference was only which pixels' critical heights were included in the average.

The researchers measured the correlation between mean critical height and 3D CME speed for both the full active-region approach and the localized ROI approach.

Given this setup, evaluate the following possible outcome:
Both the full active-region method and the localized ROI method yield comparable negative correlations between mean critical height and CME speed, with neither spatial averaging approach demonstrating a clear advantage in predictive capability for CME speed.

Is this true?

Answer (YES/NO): NO